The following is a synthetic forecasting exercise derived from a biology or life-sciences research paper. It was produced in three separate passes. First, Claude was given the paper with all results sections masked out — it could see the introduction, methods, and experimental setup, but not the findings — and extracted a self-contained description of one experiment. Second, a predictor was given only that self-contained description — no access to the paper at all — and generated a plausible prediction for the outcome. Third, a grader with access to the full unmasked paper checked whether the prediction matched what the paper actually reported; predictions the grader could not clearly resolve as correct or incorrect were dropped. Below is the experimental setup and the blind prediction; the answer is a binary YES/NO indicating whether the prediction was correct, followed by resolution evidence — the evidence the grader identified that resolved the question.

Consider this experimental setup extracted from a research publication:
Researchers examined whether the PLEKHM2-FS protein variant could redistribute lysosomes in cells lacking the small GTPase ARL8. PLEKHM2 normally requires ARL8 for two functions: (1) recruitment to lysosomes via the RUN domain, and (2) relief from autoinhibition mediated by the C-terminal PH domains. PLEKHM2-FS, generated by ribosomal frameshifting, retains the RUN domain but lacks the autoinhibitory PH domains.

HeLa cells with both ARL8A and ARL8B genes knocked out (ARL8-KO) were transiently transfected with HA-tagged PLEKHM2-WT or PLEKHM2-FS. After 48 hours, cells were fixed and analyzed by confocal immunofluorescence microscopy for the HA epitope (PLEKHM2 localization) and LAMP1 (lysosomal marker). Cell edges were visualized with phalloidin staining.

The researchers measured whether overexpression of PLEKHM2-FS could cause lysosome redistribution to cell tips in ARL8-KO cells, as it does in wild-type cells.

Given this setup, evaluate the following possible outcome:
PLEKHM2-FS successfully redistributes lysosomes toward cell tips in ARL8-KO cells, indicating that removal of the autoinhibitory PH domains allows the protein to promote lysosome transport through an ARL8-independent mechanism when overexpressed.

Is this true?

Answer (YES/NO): NO